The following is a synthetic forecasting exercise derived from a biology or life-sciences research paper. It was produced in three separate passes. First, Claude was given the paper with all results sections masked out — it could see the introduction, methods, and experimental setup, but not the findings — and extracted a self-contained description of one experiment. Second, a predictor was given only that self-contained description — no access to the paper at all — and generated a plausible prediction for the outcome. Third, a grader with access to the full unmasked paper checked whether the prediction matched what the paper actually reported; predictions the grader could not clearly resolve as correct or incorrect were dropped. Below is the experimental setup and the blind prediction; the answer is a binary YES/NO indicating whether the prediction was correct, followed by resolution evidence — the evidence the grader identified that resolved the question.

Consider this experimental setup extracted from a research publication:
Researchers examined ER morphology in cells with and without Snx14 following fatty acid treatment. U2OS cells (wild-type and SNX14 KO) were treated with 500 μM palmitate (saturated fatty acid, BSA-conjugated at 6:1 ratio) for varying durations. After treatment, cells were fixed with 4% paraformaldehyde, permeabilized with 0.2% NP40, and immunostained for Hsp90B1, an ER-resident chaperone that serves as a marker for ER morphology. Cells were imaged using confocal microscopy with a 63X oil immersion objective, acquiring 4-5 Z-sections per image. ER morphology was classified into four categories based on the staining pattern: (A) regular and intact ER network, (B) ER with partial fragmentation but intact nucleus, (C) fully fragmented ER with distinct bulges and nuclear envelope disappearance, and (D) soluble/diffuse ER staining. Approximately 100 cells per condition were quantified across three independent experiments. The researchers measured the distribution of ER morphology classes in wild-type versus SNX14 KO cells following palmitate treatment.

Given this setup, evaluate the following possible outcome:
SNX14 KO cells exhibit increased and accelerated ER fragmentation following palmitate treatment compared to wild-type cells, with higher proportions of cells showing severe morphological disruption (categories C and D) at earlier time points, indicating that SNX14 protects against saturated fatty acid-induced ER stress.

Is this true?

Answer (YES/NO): YES